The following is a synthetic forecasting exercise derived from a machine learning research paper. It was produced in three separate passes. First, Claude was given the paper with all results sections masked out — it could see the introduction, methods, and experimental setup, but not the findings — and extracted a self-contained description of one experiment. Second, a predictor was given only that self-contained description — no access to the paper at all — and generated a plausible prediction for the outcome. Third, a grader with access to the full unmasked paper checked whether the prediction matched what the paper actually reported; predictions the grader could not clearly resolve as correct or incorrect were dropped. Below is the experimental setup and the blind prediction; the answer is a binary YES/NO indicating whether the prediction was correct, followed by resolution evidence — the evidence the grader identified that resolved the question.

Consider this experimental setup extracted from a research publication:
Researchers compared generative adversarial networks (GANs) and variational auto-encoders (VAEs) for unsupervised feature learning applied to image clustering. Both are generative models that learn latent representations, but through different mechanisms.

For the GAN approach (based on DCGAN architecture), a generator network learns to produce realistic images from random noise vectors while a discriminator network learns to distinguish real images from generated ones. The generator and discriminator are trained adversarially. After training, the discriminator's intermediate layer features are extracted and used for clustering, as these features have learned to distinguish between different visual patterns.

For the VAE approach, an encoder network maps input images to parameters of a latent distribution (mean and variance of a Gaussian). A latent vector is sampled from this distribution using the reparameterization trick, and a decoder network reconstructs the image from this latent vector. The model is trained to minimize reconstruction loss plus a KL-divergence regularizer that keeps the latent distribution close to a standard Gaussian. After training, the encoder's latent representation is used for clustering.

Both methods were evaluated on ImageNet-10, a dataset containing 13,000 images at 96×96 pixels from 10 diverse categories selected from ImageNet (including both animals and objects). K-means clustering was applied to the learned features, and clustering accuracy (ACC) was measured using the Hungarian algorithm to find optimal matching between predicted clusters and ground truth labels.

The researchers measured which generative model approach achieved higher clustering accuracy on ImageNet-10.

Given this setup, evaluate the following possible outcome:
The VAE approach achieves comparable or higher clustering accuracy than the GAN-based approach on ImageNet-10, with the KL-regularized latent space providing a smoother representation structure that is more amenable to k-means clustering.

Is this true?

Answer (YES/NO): NO